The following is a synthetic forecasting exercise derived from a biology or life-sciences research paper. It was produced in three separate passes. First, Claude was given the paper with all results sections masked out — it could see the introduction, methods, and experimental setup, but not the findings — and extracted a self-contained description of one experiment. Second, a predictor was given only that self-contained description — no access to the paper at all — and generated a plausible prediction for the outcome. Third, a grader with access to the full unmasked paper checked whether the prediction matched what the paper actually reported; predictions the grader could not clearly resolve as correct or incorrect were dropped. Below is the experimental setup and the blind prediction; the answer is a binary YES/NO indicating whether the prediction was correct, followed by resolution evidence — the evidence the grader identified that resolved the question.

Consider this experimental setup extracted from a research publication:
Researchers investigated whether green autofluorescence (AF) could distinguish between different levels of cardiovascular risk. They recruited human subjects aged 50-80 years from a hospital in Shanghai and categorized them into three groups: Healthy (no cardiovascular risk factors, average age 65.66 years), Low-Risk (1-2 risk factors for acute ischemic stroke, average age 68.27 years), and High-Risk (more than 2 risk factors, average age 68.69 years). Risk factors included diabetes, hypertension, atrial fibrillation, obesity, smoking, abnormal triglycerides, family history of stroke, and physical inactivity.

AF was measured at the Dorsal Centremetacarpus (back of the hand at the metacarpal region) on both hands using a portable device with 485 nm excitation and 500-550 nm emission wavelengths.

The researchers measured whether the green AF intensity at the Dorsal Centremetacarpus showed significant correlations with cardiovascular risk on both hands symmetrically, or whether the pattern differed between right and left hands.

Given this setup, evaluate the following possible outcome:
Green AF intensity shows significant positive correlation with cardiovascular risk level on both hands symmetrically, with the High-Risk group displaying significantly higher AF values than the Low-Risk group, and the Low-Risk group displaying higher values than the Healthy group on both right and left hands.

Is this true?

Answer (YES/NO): NO